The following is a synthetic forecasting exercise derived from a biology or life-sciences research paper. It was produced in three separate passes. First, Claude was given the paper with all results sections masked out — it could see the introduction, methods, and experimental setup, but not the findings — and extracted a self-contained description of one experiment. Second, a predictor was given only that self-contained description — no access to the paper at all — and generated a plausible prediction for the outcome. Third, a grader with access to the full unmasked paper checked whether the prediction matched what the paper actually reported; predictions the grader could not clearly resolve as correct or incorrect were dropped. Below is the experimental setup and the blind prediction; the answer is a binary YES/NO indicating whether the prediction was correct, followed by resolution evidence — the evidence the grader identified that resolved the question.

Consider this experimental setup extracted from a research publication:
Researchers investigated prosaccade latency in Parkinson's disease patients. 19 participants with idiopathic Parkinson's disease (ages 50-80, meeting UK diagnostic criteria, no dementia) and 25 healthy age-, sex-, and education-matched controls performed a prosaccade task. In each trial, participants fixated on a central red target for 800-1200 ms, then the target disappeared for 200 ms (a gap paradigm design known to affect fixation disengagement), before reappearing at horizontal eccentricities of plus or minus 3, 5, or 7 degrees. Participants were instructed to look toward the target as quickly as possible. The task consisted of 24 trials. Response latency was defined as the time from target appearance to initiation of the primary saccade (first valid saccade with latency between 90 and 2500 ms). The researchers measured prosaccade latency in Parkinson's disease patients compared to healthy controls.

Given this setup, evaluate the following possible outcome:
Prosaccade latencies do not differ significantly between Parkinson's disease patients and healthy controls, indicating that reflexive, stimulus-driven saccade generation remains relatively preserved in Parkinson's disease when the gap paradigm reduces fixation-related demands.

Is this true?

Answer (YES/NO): YES